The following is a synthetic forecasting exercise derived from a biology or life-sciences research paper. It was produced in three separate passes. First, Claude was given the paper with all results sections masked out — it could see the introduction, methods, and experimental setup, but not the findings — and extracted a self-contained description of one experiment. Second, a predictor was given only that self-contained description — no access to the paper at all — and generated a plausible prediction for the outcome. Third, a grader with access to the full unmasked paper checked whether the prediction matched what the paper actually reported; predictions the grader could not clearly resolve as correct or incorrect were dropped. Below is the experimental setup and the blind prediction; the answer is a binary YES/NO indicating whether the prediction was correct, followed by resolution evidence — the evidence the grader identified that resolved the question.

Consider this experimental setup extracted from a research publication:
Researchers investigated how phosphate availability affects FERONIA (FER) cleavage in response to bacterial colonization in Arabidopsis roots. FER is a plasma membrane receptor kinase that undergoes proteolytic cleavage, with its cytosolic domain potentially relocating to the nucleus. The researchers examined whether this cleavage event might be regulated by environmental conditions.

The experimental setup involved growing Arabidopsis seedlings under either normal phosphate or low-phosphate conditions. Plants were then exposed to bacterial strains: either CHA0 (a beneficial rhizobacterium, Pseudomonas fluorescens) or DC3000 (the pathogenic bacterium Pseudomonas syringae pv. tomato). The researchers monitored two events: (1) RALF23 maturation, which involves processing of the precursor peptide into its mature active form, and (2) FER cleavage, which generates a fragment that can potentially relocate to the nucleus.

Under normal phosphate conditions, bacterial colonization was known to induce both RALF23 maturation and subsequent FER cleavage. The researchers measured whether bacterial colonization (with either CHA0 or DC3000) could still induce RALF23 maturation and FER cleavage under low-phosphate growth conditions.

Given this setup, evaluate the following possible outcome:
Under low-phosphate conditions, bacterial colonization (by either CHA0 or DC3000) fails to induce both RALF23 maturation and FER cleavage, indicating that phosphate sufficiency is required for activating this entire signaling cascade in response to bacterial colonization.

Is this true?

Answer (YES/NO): NO